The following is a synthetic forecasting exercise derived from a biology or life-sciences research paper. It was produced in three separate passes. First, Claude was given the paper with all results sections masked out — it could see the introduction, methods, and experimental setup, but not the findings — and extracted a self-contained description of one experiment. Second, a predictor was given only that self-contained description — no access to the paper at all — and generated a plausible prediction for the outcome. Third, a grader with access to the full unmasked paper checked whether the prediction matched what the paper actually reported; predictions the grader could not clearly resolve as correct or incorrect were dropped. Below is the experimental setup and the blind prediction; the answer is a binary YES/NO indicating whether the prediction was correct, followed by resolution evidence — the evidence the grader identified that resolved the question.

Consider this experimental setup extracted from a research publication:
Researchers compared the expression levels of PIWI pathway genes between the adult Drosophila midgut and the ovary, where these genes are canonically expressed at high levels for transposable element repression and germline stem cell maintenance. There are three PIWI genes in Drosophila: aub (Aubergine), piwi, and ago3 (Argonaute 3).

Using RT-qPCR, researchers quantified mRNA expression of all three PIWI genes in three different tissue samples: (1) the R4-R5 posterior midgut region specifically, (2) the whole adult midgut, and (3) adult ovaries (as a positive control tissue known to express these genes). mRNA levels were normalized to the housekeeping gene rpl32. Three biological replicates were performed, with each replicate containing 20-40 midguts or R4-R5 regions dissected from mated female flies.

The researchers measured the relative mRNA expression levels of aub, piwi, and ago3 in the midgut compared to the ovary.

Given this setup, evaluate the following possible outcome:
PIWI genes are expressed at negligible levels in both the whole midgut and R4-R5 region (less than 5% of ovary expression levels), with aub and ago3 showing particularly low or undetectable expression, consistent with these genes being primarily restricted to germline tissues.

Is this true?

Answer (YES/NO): NO